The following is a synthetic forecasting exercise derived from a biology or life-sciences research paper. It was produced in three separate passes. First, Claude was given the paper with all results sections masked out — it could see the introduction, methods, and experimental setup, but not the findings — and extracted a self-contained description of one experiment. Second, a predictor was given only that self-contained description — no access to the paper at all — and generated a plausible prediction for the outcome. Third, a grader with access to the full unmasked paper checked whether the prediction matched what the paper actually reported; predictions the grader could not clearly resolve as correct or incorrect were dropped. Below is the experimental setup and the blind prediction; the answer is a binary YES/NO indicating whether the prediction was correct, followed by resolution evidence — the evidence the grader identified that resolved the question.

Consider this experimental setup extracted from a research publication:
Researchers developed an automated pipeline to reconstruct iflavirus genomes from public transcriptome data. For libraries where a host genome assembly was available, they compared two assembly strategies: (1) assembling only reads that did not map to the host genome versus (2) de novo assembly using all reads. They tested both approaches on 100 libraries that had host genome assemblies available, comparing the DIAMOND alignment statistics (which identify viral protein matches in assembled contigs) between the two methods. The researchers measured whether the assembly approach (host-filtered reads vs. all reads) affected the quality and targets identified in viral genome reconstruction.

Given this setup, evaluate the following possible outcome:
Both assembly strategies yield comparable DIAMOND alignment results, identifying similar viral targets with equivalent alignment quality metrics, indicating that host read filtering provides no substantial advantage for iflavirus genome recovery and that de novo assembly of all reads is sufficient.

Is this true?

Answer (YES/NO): YES